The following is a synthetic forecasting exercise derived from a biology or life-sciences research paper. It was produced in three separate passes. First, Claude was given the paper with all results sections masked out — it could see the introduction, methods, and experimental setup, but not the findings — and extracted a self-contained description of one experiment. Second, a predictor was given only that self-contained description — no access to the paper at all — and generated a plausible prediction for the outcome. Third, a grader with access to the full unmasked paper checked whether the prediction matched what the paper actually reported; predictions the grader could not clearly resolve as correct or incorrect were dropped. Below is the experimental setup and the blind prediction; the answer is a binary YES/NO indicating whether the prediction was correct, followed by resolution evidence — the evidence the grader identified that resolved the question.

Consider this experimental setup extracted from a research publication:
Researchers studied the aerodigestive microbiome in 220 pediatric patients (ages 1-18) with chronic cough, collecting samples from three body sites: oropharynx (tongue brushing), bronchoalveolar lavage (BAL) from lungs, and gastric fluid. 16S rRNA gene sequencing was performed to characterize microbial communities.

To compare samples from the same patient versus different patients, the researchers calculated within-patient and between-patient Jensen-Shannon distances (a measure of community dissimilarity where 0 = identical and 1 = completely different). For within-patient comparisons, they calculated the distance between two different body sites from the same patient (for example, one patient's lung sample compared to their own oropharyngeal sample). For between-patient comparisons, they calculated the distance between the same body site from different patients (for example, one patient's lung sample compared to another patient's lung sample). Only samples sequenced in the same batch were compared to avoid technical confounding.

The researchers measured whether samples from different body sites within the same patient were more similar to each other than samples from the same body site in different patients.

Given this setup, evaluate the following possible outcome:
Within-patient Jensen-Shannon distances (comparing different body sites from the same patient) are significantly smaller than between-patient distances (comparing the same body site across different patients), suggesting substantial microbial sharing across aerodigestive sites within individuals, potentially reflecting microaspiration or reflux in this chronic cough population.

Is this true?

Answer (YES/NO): NO